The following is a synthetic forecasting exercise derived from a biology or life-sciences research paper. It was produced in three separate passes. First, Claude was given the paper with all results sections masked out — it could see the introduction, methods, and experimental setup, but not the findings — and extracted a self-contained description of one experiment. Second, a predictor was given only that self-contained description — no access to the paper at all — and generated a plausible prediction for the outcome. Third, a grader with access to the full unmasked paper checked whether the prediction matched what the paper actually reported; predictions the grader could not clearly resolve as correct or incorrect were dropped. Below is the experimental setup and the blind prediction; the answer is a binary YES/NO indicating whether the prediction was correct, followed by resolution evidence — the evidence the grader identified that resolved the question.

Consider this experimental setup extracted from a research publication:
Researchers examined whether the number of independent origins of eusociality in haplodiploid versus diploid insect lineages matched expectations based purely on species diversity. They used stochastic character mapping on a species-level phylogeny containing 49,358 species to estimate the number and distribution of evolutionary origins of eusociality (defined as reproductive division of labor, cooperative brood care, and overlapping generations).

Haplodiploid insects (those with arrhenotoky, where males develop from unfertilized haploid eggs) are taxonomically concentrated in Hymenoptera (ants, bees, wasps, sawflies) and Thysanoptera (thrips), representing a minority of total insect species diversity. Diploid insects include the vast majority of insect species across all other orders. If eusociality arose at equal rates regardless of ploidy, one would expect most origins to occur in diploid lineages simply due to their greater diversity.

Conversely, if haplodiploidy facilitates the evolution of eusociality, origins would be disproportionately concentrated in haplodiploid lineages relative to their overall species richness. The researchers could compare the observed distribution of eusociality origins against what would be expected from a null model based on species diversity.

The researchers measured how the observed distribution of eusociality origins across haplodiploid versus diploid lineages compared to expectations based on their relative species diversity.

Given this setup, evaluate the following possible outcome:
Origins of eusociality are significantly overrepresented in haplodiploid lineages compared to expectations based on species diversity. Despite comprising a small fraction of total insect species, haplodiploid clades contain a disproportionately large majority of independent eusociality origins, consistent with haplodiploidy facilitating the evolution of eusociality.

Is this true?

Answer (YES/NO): YES